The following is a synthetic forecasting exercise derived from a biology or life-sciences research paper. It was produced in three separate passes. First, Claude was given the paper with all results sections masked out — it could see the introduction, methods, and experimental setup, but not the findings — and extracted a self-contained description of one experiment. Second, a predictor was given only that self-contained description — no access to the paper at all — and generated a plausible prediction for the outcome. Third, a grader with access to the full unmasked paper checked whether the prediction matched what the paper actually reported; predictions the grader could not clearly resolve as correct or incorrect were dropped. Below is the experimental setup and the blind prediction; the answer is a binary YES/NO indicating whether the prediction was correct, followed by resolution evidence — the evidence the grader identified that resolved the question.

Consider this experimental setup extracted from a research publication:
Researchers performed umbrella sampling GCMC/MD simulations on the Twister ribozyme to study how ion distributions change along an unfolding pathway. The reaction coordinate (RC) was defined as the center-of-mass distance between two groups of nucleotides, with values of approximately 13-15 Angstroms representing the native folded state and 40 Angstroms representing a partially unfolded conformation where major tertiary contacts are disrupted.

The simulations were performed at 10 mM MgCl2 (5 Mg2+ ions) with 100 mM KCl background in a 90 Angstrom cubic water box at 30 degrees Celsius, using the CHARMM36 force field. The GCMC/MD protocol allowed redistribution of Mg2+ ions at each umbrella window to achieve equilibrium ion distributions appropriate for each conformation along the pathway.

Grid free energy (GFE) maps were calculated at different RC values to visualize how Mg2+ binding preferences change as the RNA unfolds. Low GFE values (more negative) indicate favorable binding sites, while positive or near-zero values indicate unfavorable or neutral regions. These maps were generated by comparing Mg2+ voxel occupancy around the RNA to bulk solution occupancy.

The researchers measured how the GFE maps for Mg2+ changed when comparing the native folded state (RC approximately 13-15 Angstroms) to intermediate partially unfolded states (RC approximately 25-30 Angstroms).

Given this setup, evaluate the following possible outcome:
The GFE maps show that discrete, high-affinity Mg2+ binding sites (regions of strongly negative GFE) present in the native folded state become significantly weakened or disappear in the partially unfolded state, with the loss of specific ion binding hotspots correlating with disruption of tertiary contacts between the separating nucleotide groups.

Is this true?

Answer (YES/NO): YES